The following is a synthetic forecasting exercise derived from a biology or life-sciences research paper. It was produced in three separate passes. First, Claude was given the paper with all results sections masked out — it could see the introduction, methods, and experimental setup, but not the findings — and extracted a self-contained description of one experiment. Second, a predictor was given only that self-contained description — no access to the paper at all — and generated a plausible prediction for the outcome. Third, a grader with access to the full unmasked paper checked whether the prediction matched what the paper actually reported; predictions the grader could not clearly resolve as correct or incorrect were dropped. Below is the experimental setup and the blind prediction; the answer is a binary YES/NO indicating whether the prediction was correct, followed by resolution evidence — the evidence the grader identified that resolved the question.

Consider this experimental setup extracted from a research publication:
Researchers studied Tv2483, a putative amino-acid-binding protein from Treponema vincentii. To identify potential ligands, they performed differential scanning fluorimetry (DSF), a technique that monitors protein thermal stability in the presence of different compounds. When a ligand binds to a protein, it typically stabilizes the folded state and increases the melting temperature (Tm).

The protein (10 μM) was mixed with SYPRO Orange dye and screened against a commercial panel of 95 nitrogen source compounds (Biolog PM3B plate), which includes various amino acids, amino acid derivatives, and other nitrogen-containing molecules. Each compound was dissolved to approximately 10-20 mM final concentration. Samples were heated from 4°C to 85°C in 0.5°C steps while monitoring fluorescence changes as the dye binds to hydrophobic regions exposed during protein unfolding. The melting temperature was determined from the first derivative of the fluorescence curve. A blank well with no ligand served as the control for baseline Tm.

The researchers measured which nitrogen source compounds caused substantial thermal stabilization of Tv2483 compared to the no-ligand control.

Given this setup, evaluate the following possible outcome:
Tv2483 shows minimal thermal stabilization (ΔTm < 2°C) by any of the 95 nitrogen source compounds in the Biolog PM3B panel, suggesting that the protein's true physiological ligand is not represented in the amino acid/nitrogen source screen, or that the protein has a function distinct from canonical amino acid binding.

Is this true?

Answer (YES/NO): NO